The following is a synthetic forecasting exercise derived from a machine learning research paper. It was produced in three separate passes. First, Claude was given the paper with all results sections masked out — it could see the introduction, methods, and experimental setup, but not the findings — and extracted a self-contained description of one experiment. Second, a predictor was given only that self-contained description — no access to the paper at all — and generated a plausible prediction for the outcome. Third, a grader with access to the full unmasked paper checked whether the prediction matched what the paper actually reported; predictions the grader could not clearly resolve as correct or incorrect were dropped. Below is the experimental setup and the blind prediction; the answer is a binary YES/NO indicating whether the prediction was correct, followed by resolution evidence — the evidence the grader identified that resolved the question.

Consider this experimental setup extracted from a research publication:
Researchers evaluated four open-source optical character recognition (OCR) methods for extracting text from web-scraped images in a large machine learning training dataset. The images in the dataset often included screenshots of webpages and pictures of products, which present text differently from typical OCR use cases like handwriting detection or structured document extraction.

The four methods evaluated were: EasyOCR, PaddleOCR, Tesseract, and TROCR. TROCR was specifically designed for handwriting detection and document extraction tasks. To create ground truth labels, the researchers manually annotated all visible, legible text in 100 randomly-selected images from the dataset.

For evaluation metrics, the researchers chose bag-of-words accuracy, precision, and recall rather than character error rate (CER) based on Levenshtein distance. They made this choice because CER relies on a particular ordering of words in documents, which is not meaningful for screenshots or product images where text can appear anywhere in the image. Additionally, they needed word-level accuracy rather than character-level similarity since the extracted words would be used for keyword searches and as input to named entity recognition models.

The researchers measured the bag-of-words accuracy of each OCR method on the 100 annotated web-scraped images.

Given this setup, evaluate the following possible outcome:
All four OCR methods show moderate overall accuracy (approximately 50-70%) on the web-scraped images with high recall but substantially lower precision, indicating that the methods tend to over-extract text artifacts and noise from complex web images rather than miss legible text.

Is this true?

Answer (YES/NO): NO